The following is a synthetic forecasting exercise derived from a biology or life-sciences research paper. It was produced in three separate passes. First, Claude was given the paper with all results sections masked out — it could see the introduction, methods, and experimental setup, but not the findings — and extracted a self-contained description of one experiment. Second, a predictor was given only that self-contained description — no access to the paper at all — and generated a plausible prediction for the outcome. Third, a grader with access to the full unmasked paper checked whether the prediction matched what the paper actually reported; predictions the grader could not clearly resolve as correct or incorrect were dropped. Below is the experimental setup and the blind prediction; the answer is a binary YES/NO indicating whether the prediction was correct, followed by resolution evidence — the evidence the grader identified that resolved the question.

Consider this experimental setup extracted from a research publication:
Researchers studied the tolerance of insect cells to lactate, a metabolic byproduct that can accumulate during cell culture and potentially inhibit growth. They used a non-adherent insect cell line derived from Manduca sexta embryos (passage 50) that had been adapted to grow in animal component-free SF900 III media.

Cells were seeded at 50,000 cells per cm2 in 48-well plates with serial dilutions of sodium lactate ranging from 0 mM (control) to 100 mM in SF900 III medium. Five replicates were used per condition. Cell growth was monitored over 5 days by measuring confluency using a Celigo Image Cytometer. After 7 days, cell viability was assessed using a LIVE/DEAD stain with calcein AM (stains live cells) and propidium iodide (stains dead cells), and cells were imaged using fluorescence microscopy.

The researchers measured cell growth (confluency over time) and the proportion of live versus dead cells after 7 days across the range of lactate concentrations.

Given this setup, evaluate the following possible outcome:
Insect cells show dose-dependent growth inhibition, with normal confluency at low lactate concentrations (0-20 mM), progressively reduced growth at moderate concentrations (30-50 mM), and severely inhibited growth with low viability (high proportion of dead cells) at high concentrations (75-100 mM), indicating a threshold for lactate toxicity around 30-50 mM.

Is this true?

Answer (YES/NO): NO